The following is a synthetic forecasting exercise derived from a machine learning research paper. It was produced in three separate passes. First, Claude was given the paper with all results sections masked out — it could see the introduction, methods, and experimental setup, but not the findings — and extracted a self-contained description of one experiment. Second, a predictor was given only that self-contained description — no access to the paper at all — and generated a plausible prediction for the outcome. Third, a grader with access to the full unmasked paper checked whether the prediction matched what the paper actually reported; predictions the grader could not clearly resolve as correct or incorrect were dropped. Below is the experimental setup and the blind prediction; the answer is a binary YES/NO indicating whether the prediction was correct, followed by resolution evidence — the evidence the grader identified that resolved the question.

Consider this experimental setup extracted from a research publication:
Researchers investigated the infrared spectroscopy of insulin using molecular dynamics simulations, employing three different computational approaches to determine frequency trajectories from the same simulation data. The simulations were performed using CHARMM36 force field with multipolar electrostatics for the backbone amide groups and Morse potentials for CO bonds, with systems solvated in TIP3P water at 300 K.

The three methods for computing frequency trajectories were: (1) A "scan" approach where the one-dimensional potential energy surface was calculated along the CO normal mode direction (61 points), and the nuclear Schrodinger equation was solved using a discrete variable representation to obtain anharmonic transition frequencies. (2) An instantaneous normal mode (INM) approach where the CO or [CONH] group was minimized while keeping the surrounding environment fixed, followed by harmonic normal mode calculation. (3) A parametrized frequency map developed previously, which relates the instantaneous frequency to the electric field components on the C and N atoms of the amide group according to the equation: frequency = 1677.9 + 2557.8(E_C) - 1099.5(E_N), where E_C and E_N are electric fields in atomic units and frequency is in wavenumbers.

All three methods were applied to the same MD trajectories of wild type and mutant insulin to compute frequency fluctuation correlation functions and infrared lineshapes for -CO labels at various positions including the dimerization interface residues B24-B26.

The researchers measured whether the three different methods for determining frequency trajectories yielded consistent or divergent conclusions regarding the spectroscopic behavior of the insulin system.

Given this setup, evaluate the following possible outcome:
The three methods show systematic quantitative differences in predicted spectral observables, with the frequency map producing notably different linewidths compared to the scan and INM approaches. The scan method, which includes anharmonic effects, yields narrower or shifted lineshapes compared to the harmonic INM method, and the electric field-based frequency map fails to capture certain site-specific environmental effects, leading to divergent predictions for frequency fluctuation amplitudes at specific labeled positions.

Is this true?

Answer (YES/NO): NO